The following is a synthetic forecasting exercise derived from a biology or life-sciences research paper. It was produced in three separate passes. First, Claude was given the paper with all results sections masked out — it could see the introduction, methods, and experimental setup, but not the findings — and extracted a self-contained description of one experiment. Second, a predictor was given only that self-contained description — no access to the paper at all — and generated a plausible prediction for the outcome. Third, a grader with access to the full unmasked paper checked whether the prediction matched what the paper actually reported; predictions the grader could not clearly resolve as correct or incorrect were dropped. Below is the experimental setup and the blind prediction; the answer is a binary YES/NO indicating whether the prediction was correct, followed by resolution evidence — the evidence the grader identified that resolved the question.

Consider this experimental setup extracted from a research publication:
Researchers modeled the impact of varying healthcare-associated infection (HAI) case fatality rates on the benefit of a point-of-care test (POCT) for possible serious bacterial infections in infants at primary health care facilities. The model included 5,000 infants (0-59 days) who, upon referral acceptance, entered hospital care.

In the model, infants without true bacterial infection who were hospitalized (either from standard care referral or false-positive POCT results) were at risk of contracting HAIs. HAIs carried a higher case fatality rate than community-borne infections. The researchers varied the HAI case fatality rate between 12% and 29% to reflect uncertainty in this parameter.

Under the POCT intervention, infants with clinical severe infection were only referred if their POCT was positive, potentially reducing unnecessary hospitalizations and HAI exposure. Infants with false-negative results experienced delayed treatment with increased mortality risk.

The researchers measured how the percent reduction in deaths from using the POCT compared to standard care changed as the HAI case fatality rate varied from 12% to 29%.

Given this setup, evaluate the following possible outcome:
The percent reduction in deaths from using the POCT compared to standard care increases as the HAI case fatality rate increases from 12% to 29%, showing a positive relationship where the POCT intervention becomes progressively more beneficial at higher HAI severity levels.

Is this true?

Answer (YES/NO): YES